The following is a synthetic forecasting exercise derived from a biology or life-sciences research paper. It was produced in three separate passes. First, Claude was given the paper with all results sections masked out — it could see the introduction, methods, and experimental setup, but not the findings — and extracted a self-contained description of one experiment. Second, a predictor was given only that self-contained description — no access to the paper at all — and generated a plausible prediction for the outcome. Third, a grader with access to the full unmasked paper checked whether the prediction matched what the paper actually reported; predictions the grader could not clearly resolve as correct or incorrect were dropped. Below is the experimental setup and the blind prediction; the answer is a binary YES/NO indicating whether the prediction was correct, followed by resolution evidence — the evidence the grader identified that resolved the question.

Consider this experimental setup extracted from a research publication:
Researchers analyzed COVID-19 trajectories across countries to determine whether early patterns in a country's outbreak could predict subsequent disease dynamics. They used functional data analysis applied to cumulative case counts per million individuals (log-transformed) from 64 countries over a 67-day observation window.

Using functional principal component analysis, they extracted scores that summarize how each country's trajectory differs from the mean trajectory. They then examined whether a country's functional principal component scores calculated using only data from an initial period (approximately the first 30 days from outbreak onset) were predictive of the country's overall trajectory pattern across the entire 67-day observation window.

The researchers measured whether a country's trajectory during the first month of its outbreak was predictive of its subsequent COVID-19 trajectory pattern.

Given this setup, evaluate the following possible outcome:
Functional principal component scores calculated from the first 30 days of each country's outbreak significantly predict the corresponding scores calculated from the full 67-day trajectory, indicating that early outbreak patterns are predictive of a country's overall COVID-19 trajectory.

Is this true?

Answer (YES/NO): YES